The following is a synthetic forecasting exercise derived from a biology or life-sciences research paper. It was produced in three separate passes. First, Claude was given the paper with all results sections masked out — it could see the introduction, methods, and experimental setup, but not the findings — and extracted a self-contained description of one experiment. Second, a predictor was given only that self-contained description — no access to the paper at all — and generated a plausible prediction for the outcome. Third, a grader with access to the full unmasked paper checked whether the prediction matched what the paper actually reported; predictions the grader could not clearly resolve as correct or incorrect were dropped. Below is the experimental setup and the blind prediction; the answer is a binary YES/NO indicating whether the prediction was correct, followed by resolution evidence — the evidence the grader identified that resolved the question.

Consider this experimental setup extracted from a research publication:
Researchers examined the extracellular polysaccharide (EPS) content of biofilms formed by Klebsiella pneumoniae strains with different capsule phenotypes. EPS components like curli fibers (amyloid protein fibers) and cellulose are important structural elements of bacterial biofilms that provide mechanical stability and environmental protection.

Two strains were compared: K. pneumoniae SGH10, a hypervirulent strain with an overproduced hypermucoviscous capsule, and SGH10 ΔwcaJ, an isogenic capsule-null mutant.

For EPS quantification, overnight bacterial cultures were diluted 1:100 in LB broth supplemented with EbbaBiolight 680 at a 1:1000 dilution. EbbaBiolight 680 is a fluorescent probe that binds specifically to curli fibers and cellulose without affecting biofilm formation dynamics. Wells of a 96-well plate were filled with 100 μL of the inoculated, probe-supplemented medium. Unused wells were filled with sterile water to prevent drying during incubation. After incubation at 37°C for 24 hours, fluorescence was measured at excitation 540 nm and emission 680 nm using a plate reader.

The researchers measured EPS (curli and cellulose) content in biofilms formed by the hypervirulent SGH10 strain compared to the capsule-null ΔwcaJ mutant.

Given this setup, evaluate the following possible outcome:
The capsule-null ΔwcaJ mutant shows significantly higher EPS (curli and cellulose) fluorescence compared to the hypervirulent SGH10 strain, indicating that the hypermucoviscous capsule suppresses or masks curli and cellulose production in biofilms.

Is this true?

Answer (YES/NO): YES